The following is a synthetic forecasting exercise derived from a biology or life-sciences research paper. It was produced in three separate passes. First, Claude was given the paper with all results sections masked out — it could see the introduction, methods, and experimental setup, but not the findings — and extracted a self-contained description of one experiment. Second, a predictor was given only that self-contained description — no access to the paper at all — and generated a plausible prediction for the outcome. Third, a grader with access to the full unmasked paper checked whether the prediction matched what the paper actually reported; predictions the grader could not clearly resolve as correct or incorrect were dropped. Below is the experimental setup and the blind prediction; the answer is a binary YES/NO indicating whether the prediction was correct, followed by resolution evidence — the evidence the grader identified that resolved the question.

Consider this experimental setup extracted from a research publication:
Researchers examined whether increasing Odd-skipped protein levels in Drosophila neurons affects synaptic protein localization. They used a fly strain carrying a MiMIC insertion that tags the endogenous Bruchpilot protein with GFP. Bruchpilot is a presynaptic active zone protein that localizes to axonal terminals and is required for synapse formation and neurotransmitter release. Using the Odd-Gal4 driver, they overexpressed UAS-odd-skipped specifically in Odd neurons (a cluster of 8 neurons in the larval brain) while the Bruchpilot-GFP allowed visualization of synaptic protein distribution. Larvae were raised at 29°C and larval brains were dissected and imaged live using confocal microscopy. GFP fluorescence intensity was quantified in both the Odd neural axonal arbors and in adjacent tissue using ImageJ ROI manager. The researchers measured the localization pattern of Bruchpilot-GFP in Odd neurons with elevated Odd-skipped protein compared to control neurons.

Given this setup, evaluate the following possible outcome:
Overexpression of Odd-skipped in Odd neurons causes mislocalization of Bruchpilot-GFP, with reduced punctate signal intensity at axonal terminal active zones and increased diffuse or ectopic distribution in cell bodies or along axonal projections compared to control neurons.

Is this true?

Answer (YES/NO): YES